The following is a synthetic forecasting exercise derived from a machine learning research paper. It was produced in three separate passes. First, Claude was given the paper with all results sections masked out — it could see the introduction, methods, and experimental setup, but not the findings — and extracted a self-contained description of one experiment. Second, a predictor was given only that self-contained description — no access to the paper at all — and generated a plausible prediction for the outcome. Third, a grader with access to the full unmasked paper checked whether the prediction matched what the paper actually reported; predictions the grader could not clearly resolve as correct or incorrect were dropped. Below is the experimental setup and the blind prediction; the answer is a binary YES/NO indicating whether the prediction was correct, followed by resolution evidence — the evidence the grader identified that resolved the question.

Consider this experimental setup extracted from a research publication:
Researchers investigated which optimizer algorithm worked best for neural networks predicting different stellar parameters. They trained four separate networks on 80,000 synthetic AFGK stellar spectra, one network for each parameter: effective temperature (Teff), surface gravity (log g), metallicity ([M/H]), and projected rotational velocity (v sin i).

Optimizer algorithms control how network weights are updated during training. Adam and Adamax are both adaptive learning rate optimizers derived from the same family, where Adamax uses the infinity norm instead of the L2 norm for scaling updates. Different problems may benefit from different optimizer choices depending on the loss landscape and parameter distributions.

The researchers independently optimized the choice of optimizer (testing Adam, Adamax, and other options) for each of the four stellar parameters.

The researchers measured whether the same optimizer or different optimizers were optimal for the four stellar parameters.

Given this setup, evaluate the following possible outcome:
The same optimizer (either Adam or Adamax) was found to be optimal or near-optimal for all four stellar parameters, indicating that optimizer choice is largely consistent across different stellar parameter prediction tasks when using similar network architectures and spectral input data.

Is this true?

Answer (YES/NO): NO